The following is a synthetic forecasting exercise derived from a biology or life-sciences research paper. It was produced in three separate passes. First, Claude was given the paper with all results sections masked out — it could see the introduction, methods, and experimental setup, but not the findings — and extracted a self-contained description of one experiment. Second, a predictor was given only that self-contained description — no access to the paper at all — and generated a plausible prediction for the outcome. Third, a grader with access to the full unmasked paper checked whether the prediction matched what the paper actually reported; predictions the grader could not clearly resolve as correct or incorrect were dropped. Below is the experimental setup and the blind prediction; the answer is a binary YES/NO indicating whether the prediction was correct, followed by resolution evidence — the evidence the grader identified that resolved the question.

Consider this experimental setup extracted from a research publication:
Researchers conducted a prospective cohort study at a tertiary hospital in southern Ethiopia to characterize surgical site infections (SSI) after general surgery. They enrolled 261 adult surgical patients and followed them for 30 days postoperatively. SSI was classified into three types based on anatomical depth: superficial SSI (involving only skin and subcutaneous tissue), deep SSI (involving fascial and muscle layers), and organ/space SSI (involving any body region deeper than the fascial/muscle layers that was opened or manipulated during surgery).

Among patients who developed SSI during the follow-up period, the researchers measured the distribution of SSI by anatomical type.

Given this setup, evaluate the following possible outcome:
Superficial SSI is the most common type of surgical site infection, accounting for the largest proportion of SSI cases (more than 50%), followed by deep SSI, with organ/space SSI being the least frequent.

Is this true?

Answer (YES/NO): YES